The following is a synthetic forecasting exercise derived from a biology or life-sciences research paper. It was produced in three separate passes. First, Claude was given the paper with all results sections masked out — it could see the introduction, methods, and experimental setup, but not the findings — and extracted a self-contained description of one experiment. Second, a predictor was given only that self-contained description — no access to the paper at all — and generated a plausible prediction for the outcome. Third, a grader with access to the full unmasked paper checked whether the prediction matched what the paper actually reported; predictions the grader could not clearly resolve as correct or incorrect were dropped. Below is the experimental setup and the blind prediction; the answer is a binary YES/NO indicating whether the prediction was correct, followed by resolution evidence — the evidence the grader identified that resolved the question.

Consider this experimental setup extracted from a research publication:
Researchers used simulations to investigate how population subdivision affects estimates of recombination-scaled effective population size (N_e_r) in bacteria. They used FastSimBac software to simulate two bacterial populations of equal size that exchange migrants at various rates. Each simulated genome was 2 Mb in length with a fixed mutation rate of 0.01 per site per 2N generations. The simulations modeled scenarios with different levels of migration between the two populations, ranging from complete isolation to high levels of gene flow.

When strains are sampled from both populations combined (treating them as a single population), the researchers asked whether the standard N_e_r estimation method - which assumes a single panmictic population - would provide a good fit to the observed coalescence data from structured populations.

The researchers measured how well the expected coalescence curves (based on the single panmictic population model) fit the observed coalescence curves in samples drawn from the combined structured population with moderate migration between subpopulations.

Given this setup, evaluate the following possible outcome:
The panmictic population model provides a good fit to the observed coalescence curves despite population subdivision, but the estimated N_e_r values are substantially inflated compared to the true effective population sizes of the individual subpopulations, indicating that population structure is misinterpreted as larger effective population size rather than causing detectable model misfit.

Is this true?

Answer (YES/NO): NO